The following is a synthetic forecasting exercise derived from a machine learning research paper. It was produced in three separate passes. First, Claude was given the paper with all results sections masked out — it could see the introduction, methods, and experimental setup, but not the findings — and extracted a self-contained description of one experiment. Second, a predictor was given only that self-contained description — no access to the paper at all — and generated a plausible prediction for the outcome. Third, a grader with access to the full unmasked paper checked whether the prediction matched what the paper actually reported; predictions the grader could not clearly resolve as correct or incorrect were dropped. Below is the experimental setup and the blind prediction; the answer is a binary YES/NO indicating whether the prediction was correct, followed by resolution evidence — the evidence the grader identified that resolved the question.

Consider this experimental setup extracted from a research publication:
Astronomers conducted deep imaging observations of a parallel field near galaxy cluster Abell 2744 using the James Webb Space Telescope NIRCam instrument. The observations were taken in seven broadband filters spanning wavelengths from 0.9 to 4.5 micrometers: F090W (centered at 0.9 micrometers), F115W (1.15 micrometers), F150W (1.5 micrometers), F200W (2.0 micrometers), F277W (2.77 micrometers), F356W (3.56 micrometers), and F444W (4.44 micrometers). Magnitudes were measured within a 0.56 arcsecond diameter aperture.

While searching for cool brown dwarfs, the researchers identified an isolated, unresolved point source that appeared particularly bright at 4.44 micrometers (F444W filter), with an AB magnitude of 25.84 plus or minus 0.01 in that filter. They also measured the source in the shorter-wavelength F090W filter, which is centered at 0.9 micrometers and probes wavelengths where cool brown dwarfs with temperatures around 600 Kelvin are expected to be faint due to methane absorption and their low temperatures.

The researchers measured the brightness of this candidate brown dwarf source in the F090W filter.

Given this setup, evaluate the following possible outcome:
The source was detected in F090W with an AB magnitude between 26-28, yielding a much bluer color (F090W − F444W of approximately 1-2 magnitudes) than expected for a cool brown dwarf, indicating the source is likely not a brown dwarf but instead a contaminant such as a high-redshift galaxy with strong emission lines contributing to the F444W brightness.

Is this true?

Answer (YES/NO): NO